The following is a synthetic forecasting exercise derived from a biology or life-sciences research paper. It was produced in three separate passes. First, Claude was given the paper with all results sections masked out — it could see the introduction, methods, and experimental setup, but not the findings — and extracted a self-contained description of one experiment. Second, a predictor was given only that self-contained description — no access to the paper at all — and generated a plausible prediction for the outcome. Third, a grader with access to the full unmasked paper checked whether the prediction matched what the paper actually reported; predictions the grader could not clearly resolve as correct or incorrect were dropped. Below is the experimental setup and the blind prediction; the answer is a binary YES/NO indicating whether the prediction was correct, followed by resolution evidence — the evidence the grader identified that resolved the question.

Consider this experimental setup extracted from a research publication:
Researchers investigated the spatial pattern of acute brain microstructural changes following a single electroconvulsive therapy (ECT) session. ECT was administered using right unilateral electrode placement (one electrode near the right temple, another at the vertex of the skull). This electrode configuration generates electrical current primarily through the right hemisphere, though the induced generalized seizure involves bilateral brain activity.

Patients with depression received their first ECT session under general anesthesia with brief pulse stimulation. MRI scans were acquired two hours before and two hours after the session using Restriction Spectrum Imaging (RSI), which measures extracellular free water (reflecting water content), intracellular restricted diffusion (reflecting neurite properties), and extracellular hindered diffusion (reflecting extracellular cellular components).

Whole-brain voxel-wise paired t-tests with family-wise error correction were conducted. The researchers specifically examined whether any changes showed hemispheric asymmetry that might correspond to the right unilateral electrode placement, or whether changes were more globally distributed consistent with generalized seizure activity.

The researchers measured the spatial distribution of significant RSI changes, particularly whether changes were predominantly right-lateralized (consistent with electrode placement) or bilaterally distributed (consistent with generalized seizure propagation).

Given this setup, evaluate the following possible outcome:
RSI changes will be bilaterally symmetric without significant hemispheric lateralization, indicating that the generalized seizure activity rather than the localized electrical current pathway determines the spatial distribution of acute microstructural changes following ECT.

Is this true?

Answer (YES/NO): YES